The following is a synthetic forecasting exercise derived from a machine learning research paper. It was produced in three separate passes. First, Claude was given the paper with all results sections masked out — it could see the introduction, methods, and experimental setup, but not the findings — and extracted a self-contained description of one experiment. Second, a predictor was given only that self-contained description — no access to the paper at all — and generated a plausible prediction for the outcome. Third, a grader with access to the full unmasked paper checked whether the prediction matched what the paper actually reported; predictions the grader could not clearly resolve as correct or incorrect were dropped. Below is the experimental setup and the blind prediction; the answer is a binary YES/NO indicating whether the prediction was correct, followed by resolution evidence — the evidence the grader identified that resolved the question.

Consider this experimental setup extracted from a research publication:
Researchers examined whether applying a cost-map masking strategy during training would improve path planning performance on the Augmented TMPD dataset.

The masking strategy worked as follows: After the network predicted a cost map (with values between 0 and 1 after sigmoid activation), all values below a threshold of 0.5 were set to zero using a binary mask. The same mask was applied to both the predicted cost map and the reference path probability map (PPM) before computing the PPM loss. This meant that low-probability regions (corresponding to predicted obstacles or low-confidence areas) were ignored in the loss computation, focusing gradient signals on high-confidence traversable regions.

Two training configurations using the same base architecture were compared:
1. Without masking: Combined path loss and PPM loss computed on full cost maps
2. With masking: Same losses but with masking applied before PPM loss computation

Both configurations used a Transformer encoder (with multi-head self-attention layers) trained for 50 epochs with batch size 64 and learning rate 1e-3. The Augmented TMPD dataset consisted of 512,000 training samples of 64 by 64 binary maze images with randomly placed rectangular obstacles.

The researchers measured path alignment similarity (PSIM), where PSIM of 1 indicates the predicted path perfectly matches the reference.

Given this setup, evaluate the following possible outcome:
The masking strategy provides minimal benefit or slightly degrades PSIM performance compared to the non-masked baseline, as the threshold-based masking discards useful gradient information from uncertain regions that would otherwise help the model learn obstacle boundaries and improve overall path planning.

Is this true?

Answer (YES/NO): NO